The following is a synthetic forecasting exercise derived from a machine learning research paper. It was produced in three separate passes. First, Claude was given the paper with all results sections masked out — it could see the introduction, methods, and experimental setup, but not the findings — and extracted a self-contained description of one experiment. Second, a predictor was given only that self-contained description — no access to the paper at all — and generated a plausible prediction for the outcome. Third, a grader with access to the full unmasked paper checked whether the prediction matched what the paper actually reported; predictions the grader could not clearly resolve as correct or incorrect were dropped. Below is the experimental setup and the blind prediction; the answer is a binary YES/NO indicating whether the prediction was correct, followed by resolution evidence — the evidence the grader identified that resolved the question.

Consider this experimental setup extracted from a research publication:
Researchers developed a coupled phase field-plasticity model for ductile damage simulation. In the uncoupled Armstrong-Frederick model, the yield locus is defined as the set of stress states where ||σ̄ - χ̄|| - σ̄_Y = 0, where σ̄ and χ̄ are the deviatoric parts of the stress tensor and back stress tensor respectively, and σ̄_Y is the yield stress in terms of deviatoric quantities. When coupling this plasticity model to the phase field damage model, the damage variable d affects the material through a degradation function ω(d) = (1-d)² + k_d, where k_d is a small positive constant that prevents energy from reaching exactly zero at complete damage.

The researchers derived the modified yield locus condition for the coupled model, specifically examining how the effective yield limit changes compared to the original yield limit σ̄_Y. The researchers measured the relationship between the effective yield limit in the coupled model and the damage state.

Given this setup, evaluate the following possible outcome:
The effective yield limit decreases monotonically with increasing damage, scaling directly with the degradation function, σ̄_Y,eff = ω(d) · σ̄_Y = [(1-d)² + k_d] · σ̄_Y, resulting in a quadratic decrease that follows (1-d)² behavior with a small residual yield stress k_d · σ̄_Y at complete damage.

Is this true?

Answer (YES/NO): YES